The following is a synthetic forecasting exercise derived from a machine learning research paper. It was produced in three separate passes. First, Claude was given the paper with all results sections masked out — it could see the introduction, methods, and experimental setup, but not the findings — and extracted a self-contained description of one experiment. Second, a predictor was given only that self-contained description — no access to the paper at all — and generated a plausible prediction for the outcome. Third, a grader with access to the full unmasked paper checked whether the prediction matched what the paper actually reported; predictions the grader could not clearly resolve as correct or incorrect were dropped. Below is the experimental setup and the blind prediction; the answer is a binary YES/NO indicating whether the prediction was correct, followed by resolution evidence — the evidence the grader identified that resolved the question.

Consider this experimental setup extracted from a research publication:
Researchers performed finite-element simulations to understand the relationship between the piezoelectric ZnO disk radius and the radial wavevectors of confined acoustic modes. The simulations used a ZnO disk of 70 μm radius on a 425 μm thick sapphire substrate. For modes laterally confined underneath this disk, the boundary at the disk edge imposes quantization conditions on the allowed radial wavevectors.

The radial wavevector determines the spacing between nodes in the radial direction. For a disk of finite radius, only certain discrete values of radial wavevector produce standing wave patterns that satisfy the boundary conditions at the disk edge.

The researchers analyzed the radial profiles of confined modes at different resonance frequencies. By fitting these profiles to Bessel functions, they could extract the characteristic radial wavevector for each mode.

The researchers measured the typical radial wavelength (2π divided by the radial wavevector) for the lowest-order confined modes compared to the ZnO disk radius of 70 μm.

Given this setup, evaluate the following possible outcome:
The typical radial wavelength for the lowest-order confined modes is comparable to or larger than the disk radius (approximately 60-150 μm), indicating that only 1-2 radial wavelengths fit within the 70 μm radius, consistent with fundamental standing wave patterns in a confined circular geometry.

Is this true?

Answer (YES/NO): YES